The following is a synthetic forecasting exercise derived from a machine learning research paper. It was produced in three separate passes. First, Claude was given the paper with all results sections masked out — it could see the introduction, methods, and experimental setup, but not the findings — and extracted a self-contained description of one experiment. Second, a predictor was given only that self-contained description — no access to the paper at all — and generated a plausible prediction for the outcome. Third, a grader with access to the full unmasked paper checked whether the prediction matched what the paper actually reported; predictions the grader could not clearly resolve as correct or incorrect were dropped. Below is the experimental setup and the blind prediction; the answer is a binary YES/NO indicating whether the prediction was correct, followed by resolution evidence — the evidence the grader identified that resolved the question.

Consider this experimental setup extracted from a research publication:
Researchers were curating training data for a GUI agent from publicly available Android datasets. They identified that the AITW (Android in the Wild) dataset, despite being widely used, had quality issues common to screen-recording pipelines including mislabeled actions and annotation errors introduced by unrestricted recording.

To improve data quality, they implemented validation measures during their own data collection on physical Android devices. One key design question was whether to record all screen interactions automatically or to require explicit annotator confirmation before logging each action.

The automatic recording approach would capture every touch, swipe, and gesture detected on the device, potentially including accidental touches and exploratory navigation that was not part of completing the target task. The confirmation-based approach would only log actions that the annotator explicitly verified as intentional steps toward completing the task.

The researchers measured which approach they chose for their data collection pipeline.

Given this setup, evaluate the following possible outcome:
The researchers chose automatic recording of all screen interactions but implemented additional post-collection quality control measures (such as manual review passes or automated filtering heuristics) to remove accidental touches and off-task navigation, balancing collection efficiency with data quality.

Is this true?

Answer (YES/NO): NO